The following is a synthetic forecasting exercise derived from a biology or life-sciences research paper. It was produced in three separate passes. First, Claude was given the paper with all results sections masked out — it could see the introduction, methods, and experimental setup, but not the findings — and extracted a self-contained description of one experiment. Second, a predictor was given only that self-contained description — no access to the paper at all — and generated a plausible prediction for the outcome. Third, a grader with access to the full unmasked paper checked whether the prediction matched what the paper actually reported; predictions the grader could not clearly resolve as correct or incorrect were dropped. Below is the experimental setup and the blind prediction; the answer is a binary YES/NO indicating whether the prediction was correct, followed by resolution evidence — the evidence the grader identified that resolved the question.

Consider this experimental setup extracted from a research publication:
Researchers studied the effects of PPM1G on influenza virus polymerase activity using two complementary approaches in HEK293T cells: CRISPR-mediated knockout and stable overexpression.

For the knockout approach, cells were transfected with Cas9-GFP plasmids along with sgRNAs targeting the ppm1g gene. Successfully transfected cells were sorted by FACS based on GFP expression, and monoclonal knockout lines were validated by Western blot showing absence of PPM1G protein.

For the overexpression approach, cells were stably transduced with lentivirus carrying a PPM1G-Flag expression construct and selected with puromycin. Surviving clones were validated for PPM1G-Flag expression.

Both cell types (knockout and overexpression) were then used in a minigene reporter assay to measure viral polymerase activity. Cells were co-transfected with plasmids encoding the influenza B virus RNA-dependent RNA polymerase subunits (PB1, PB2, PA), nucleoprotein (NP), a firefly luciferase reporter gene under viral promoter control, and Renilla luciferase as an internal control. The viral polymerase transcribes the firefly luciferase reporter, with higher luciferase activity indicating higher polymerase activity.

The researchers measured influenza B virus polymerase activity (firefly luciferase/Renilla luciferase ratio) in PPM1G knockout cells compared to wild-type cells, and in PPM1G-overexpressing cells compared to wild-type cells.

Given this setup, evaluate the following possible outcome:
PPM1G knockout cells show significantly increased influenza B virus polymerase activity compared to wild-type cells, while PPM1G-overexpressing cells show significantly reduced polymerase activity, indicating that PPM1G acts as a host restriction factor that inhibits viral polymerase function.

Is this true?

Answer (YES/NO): NO